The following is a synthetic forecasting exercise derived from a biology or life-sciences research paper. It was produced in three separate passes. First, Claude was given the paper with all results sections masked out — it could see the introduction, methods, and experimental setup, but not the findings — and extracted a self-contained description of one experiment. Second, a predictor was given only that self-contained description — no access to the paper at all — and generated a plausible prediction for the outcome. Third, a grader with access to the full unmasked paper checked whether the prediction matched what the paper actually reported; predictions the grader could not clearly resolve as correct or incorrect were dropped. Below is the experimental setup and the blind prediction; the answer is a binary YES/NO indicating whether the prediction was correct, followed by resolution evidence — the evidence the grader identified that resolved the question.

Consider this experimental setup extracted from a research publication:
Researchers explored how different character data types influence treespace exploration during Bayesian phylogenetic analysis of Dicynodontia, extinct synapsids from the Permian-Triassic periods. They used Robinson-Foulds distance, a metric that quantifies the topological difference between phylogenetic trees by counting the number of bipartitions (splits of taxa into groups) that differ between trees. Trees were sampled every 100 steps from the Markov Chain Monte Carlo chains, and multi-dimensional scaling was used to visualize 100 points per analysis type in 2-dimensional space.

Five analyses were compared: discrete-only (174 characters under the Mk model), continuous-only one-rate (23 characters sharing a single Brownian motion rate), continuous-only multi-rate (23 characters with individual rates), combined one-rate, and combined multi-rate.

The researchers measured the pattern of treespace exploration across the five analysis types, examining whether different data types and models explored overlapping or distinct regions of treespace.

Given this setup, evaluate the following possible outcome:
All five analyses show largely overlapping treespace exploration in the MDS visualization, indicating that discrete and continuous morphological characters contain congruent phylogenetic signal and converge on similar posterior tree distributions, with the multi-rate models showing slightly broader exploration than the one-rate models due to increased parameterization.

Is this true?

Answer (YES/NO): NO